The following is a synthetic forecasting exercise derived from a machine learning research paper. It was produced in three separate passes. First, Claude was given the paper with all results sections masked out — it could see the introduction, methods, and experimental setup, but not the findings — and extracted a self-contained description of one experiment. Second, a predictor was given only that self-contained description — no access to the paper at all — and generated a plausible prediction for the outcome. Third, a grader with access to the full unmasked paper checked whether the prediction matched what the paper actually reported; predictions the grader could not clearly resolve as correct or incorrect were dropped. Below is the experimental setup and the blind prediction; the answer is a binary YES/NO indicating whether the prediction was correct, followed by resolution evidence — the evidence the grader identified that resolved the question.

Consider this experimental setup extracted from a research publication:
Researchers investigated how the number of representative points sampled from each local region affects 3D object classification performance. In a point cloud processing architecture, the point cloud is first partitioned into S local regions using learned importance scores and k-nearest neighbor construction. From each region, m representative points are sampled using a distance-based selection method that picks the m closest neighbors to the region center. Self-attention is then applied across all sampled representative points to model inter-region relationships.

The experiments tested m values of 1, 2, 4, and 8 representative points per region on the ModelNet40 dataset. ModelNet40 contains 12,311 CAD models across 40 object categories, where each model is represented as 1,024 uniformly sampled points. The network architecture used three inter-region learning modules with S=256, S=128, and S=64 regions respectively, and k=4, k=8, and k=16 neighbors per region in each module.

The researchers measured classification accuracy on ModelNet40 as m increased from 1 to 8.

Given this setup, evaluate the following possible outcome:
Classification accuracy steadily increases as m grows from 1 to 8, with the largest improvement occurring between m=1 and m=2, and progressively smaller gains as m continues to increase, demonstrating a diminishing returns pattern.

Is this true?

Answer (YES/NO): NO